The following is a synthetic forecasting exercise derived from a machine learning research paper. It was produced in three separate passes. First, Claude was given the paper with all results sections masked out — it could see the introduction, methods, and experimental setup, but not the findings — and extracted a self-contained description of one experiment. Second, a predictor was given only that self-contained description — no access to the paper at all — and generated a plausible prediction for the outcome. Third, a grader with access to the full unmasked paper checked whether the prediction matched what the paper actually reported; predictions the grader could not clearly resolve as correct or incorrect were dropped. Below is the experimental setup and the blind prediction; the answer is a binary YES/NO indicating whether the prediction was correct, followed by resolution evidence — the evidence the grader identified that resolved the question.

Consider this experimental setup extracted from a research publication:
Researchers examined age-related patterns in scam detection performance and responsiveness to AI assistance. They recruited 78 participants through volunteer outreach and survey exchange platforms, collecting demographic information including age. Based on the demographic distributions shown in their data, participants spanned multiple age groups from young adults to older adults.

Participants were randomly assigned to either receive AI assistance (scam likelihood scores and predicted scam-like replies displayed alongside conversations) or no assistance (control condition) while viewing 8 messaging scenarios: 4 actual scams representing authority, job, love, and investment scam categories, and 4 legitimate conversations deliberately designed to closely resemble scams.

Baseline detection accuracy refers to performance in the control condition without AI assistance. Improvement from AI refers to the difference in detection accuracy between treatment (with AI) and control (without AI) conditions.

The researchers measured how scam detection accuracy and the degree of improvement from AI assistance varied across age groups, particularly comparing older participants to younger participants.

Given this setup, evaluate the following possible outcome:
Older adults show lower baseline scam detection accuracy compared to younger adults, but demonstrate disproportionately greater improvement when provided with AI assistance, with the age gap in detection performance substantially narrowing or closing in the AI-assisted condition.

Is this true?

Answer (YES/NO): NO